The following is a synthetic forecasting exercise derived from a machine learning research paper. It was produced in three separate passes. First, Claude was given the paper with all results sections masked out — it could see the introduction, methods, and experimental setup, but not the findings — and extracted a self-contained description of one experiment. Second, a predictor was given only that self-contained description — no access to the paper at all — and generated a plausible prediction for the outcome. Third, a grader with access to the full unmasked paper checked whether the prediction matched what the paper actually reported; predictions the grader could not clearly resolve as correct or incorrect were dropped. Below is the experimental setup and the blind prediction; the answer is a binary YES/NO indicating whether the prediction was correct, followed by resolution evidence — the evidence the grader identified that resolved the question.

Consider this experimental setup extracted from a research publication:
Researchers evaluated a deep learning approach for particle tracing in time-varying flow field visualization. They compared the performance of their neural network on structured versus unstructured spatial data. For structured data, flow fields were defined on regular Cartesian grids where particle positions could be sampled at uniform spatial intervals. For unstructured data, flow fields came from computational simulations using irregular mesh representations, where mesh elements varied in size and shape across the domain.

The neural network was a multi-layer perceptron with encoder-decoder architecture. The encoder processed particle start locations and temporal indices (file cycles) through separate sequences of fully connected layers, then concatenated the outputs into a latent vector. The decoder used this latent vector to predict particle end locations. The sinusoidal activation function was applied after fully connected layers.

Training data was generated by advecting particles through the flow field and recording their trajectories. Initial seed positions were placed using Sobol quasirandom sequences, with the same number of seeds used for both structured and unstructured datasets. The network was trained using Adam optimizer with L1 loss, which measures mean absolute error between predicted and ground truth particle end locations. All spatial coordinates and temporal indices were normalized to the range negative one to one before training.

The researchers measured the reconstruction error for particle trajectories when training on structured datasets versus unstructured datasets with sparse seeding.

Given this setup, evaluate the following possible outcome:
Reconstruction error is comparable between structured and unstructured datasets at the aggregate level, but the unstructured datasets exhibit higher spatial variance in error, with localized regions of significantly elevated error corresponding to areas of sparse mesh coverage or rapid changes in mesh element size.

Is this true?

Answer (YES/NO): NO